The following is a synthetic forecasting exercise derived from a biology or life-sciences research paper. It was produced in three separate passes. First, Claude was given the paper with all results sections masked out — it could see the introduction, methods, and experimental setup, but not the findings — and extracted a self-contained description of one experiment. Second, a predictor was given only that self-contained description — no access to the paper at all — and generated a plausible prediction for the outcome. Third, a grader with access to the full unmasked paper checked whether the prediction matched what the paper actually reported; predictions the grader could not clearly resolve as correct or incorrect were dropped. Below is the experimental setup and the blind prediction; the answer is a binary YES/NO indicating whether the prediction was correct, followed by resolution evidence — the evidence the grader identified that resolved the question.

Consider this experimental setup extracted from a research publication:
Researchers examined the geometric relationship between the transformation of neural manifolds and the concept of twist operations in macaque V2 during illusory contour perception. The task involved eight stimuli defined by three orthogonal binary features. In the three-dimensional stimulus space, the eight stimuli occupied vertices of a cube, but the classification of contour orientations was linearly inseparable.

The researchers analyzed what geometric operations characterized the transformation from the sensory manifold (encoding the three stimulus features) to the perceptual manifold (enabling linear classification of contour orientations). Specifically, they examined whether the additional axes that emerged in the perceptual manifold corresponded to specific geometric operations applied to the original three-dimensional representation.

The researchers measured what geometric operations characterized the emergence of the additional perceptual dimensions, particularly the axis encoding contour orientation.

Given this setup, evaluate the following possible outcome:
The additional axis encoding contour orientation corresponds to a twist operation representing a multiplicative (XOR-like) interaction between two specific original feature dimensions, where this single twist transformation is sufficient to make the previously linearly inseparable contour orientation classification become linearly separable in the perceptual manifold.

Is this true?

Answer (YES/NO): NO